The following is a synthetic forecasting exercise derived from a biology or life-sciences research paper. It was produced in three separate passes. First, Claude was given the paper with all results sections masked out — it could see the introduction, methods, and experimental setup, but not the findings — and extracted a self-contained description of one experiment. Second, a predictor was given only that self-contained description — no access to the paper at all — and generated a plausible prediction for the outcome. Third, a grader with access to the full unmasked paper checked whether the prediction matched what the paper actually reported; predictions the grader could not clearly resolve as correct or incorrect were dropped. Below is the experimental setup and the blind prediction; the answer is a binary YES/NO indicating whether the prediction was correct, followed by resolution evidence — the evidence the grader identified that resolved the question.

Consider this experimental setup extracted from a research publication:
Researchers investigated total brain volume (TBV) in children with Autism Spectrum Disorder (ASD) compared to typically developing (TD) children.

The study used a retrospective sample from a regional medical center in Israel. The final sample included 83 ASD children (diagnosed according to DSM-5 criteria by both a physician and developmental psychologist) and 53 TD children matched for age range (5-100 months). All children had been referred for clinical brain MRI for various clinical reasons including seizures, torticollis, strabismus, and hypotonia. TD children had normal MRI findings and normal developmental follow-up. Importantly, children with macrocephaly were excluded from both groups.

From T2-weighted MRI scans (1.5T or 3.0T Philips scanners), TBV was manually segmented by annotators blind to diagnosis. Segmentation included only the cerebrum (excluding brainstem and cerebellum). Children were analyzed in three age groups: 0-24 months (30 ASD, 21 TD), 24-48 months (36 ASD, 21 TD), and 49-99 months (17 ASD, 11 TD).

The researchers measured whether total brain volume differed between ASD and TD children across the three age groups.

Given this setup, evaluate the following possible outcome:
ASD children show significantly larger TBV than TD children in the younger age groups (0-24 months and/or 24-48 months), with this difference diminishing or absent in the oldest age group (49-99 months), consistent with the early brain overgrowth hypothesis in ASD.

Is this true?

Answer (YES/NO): YES